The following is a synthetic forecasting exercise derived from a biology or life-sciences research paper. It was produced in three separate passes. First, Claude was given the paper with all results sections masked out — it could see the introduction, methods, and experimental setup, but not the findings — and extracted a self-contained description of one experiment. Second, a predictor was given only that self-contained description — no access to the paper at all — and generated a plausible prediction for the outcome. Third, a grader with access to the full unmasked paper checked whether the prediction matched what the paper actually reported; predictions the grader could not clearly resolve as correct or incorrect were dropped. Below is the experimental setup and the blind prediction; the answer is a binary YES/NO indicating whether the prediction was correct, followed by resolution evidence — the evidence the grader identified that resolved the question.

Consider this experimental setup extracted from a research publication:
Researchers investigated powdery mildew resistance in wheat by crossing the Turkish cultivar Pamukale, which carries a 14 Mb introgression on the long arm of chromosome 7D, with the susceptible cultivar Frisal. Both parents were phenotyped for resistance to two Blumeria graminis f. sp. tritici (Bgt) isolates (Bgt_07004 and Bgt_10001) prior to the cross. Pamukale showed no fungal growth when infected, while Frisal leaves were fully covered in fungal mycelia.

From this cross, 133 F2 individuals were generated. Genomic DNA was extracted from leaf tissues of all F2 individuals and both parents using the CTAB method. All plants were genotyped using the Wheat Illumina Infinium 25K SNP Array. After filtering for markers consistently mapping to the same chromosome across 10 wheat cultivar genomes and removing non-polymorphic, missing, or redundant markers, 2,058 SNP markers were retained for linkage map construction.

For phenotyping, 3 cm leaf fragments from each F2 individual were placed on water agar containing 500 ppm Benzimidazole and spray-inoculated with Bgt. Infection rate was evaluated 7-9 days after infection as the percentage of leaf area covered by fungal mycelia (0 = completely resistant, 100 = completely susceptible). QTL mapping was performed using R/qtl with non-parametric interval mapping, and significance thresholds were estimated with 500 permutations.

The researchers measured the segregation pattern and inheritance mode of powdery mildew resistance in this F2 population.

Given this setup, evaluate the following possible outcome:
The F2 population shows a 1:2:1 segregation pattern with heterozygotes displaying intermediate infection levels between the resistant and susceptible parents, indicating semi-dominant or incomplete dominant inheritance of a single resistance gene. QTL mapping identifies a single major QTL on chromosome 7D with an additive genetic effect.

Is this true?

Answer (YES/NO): NO